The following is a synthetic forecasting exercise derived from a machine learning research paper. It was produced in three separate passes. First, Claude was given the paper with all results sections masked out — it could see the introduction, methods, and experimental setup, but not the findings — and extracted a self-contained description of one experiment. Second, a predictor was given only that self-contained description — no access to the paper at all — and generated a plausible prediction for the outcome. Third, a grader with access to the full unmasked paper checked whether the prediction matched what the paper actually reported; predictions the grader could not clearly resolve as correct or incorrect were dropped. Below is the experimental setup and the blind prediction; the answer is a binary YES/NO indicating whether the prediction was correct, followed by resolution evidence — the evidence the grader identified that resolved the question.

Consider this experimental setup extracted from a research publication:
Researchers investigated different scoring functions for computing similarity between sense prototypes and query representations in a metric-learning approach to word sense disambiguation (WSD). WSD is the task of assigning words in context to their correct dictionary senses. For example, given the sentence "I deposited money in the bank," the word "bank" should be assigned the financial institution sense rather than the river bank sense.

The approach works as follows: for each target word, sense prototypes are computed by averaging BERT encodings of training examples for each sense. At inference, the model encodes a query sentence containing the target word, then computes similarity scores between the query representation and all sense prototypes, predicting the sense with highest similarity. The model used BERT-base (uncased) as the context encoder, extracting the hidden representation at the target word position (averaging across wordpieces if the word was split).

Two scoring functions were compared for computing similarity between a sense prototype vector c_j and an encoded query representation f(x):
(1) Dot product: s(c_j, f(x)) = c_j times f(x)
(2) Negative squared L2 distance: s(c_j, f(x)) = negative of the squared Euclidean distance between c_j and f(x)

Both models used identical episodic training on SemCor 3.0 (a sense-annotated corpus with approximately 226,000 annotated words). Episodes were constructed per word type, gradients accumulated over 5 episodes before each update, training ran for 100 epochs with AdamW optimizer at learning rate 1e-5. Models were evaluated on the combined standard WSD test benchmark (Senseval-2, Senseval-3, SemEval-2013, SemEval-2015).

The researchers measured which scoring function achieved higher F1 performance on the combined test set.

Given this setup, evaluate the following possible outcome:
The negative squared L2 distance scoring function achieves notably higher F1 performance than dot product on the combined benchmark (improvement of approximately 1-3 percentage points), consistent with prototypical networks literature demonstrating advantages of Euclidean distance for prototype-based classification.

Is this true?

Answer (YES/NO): NO